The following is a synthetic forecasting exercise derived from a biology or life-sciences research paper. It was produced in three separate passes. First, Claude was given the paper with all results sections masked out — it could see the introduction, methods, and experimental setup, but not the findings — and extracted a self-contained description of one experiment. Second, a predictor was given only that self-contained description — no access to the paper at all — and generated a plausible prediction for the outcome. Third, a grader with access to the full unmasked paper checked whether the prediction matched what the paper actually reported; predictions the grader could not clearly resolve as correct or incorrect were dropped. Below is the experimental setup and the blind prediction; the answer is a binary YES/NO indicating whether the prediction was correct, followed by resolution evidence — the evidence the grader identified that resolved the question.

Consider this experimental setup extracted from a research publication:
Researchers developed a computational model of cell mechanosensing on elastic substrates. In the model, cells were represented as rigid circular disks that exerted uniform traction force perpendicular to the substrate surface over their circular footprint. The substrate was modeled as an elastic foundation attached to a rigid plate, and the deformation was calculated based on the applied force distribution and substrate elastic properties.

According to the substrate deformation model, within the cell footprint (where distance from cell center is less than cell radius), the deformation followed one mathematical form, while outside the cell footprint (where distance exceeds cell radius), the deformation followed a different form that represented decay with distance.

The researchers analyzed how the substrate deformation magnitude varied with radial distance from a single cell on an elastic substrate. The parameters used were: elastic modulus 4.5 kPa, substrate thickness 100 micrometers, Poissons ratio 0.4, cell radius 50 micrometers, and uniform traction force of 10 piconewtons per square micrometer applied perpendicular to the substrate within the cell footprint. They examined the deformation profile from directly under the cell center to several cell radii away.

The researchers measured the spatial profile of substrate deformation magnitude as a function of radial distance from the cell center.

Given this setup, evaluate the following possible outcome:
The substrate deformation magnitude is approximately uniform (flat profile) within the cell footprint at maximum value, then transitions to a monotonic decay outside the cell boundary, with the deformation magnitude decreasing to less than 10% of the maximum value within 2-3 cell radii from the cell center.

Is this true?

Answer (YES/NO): NO